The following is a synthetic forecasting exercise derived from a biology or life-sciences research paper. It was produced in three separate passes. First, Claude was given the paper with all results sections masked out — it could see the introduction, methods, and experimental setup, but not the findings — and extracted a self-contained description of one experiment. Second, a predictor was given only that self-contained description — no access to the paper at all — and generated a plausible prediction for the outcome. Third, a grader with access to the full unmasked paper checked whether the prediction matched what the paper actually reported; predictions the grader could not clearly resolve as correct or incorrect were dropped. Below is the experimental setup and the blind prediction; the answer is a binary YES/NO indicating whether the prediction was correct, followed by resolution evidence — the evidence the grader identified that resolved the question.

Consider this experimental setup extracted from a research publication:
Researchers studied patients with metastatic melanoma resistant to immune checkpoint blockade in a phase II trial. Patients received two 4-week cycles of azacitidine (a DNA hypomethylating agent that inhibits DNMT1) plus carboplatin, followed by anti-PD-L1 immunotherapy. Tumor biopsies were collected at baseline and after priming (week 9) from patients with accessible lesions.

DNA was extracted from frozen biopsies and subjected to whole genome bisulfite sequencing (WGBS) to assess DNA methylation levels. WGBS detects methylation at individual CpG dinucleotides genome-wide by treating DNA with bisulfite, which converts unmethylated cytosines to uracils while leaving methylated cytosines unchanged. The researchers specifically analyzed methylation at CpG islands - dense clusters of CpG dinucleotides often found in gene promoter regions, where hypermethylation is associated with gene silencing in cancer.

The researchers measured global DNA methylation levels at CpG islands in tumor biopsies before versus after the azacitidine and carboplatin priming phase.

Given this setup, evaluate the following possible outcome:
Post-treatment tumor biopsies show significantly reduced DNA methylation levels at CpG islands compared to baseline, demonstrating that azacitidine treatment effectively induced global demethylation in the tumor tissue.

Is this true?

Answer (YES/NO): NO